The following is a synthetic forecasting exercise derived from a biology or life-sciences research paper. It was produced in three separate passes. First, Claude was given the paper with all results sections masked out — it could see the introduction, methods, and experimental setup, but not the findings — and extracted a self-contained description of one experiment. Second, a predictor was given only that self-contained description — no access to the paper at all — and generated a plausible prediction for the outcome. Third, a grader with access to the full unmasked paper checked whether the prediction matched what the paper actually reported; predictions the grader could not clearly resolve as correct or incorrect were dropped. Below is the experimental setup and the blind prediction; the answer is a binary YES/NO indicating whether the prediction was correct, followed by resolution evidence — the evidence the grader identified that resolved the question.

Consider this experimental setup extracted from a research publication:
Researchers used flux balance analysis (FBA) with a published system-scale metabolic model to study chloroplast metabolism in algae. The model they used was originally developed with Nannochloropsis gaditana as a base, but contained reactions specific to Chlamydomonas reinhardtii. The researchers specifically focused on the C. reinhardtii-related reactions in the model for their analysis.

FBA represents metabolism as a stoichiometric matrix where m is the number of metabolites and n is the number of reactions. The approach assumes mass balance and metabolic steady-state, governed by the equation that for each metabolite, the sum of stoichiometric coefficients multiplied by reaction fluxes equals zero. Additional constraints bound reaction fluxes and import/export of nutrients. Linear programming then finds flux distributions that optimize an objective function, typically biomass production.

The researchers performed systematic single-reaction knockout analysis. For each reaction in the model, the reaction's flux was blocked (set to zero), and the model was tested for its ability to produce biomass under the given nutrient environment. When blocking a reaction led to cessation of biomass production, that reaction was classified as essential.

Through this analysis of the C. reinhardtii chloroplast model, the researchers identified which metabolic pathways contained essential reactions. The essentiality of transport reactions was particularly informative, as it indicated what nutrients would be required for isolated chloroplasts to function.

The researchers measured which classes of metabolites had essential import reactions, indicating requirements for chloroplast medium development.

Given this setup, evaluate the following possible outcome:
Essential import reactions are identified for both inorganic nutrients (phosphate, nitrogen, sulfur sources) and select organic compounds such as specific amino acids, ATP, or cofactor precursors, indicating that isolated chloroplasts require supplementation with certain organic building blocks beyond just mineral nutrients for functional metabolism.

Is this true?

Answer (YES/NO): NO